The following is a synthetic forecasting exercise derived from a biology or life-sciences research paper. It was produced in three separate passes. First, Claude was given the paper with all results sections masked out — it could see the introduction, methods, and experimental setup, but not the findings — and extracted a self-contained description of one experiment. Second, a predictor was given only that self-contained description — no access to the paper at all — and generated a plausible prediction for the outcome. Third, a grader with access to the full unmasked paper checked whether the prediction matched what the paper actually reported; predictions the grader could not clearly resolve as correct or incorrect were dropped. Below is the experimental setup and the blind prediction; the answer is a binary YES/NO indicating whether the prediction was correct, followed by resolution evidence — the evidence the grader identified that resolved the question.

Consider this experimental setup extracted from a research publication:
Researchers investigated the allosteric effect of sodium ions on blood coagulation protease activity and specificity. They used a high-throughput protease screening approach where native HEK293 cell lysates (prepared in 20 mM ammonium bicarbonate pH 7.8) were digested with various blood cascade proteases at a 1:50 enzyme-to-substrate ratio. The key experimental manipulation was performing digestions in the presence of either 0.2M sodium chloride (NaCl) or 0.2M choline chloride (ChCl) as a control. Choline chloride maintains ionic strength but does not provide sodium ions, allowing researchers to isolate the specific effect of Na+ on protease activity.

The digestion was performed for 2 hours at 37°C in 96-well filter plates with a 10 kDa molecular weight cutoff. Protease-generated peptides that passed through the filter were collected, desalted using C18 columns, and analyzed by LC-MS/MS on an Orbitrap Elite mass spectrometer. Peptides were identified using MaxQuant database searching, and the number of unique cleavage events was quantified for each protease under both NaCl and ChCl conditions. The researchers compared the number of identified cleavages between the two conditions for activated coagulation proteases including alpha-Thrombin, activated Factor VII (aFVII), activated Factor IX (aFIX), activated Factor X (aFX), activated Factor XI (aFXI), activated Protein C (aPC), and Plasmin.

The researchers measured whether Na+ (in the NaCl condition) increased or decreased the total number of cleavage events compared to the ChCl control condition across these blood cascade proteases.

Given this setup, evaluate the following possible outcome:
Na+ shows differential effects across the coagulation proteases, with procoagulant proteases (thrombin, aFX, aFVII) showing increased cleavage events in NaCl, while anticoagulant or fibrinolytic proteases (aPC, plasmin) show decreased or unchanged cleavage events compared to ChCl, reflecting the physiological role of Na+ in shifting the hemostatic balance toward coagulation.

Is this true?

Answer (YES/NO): NO